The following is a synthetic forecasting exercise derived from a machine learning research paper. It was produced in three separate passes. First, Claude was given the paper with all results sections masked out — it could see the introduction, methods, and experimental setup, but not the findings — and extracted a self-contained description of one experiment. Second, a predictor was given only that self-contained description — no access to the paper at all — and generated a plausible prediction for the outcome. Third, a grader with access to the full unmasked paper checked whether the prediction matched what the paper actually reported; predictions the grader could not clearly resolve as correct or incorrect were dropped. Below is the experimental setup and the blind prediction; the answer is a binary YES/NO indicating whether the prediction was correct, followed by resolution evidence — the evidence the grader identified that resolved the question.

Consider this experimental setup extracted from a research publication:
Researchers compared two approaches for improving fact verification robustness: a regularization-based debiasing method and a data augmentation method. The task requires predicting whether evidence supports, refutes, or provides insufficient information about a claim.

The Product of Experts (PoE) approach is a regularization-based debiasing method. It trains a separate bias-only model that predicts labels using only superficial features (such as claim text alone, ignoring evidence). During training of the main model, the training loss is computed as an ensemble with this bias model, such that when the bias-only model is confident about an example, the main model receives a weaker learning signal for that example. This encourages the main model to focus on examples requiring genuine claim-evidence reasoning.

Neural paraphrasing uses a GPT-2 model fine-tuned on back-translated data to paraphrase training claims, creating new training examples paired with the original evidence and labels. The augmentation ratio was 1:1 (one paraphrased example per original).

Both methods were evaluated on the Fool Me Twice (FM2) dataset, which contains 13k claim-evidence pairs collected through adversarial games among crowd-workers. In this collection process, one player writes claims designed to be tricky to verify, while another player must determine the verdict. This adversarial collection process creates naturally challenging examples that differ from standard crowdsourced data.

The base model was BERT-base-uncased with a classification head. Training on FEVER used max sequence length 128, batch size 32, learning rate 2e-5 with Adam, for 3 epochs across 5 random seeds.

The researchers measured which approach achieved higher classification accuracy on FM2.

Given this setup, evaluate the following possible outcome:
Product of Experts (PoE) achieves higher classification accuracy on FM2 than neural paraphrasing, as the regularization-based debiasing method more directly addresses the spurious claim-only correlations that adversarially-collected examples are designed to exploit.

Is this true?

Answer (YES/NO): YES